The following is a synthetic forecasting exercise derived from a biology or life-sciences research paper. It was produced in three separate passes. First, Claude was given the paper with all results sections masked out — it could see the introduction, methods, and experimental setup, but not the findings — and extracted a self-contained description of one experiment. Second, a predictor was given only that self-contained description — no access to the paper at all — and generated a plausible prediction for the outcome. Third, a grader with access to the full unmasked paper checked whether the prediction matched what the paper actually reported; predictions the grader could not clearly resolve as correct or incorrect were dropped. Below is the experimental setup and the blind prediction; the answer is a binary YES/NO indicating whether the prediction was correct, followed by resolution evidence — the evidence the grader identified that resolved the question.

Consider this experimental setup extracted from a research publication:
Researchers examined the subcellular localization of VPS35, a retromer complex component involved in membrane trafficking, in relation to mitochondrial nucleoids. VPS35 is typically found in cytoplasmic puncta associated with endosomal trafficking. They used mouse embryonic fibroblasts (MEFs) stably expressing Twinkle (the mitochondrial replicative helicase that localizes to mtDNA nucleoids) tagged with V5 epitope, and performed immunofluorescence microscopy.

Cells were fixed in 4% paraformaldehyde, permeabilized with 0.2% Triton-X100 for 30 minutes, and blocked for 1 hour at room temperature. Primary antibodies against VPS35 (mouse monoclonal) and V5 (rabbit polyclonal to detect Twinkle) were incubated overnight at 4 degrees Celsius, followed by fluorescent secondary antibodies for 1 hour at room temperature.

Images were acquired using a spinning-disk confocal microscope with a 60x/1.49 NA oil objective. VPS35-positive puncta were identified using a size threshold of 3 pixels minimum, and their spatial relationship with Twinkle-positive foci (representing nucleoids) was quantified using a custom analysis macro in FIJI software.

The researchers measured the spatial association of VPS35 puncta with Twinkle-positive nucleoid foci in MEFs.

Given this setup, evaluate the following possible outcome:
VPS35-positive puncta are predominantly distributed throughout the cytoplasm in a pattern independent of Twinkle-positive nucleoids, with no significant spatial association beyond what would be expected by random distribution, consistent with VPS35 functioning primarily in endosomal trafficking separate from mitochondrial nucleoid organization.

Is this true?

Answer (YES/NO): NO